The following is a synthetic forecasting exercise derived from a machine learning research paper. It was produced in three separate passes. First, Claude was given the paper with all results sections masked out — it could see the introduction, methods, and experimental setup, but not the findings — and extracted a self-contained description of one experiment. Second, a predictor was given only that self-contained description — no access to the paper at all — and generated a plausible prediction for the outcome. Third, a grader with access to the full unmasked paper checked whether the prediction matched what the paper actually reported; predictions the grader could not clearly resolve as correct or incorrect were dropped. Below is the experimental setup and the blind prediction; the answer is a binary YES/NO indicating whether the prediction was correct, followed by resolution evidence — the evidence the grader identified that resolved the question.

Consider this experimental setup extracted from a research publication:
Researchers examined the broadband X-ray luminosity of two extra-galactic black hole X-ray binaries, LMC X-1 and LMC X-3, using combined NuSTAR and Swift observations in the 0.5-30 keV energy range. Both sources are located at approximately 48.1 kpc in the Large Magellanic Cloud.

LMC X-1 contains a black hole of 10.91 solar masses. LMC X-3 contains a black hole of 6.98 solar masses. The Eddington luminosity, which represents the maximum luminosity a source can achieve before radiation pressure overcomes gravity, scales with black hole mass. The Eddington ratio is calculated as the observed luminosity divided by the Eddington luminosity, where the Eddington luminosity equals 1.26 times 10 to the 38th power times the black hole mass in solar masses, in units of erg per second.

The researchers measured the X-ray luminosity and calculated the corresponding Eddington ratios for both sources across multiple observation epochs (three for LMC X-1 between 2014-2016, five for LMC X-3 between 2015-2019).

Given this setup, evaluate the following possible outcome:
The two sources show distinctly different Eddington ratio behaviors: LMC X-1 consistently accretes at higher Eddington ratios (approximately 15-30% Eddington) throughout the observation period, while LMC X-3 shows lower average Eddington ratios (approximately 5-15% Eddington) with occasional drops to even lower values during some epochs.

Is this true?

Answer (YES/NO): NO